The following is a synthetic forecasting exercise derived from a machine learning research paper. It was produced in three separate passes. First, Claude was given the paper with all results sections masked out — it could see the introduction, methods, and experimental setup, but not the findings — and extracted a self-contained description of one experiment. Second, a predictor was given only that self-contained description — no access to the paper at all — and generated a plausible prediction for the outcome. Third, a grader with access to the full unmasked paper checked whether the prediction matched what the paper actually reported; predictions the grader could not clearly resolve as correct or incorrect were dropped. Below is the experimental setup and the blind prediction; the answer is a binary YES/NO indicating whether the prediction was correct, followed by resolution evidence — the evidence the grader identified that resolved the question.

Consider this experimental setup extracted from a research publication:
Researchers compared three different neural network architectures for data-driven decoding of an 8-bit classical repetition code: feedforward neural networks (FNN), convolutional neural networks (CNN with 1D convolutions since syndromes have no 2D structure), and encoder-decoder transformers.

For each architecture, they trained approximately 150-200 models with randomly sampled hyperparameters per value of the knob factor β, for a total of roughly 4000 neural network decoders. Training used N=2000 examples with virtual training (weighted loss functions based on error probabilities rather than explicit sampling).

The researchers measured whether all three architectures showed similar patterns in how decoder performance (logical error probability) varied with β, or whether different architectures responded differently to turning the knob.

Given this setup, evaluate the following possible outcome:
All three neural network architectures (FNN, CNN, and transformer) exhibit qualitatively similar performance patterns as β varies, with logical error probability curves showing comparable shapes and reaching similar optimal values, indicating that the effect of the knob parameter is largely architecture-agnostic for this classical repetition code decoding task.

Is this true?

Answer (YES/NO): YES